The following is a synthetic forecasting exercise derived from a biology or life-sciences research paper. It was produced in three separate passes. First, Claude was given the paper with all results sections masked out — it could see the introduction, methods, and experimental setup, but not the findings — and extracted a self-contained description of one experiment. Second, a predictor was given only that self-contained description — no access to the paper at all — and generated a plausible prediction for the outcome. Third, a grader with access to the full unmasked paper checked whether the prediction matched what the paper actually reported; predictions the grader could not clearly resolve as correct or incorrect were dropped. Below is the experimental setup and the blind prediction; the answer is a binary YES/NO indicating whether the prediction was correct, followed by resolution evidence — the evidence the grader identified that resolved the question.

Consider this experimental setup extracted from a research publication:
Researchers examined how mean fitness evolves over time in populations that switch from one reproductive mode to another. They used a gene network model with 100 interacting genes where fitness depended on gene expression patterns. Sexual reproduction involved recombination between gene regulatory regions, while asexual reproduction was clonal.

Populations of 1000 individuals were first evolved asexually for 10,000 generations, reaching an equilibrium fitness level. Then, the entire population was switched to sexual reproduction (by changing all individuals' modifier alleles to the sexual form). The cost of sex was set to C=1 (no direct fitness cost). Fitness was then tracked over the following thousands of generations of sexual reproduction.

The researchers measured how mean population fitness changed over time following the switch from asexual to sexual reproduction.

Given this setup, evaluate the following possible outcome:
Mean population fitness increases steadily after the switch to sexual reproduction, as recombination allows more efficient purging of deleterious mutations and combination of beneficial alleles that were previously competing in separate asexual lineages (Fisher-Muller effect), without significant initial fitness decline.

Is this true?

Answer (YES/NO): NO